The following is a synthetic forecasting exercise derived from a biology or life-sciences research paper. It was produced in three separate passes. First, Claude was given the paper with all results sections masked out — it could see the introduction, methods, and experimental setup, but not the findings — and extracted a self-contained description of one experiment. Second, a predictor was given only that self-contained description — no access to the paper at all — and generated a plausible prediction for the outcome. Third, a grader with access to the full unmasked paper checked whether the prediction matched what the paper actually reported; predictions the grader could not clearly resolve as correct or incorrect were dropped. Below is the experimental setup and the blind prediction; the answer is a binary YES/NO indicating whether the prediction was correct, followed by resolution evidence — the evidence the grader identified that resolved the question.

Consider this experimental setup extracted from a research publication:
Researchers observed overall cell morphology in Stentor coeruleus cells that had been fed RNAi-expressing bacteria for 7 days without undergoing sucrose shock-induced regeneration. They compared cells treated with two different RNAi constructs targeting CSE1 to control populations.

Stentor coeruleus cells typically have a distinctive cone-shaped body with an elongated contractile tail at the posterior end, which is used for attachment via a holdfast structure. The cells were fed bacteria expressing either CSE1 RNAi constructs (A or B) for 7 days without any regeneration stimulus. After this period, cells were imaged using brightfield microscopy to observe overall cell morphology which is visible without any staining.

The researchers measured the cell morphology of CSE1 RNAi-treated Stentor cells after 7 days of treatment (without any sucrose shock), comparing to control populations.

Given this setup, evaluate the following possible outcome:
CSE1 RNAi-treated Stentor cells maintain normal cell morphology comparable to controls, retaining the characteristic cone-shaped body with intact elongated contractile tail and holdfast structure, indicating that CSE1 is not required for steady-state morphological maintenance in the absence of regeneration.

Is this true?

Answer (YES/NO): NO